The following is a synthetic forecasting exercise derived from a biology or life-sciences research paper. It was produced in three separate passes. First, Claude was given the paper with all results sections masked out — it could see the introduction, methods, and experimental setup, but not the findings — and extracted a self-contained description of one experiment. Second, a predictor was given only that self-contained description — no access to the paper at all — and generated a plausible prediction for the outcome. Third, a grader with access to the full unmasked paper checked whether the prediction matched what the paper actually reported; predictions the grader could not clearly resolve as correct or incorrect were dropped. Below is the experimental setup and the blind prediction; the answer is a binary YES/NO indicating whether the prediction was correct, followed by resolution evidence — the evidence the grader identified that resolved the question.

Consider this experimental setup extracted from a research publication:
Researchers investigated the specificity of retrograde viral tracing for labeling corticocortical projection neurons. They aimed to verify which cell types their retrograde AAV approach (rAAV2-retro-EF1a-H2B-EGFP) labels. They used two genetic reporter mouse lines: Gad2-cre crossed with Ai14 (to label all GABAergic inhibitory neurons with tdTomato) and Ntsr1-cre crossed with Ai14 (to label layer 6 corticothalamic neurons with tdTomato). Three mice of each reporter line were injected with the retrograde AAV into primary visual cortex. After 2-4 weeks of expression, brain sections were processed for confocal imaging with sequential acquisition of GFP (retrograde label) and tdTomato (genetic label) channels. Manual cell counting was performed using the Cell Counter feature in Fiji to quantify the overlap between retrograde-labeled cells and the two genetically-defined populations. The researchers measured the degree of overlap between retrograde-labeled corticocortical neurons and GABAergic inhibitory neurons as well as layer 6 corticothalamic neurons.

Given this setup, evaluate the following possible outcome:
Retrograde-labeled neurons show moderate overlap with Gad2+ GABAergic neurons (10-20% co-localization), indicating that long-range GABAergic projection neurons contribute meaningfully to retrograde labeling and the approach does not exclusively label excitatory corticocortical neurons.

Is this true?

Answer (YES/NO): NO